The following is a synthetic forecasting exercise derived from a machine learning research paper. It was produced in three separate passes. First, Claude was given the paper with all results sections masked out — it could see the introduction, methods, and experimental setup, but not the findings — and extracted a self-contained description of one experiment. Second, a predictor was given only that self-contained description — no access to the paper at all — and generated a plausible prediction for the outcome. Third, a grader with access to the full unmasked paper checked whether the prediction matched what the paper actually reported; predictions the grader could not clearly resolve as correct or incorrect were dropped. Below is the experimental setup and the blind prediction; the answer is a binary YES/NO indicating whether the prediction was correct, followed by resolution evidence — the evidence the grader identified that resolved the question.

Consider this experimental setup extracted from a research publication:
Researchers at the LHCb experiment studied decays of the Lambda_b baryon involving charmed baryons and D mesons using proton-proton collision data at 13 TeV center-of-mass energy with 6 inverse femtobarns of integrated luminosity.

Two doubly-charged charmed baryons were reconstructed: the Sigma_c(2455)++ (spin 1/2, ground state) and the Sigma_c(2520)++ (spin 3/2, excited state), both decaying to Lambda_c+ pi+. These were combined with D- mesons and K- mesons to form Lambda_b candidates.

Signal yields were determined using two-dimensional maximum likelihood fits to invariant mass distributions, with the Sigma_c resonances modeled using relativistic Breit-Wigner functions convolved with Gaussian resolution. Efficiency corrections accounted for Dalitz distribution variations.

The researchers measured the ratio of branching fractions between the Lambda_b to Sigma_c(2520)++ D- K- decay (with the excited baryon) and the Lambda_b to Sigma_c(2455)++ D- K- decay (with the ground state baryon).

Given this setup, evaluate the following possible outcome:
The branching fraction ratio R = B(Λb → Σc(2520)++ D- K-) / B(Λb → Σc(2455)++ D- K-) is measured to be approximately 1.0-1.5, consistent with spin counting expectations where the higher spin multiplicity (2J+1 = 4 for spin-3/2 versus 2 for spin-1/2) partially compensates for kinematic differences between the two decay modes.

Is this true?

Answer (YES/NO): NO